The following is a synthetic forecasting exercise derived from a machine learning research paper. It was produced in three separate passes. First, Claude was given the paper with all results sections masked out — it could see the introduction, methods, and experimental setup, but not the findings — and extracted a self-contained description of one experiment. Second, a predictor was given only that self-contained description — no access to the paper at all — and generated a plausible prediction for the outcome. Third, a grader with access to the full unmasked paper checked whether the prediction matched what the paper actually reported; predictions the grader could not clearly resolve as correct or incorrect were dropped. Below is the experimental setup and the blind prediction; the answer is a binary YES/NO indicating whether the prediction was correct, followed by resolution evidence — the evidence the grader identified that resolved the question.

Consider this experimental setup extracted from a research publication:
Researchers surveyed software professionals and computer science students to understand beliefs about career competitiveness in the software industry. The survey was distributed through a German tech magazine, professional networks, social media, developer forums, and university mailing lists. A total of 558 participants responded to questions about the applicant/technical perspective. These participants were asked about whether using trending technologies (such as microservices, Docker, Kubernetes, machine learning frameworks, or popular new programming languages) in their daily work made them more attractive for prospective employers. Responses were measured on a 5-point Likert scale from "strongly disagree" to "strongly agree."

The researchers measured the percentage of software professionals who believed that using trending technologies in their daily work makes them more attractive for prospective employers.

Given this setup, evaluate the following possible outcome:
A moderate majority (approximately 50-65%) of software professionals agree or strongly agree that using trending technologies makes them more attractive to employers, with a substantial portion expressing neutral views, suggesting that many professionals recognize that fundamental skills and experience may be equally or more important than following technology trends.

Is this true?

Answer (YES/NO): NO